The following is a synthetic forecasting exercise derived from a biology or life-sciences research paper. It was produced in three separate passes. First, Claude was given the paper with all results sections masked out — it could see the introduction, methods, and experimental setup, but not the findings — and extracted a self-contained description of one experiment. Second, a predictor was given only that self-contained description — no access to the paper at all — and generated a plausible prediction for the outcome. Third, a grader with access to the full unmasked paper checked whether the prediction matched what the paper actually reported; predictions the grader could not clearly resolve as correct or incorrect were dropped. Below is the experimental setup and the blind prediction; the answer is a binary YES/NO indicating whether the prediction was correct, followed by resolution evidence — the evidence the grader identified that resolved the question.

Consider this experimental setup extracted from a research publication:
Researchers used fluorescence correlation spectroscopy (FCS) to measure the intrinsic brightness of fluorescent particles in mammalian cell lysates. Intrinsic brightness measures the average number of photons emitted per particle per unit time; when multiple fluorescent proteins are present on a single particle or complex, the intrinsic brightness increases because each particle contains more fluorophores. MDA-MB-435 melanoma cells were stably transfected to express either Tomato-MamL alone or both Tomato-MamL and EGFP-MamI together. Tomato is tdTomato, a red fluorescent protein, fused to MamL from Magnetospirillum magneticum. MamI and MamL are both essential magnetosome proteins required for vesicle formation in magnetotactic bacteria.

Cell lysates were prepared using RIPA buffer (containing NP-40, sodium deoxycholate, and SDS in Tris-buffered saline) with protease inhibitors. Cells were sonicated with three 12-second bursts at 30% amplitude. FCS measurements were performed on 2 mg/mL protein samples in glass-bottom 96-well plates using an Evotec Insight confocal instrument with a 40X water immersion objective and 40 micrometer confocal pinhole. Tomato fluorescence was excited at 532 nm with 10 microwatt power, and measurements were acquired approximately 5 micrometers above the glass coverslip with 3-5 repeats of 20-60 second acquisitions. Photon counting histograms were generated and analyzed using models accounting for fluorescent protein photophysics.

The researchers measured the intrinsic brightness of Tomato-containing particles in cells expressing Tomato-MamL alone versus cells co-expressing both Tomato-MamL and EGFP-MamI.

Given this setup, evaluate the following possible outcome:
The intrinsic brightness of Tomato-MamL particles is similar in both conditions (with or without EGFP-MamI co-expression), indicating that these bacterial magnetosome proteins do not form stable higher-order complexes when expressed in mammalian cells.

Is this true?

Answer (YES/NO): NO